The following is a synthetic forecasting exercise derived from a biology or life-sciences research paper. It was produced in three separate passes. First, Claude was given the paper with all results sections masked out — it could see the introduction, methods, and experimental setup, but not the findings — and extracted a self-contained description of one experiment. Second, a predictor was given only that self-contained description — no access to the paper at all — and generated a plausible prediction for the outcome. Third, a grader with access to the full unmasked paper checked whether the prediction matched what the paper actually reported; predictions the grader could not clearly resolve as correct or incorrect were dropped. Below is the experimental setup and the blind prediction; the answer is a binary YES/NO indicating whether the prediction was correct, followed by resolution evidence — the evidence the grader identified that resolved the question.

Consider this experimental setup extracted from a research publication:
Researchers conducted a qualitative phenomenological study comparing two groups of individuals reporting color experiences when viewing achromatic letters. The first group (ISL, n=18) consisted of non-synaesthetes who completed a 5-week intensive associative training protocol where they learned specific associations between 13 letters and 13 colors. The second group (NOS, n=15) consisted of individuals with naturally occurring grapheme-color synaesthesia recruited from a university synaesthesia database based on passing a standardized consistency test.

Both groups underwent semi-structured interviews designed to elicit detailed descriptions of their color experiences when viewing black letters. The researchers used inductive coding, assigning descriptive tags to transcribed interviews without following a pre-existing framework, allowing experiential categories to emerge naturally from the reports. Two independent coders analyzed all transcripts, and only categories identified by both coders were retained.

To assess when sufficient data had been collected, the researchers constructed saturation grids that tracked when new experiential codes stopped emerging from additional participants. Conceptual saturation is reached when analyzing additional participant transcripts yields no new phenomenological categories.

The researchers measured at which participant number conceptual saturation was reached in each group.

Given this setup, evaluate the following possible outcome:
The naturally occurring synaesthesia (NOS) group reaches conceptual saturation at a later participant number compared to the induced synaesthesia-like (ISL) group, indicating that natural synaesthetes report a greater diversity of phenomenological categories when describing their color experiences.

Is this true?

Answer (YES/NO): NO